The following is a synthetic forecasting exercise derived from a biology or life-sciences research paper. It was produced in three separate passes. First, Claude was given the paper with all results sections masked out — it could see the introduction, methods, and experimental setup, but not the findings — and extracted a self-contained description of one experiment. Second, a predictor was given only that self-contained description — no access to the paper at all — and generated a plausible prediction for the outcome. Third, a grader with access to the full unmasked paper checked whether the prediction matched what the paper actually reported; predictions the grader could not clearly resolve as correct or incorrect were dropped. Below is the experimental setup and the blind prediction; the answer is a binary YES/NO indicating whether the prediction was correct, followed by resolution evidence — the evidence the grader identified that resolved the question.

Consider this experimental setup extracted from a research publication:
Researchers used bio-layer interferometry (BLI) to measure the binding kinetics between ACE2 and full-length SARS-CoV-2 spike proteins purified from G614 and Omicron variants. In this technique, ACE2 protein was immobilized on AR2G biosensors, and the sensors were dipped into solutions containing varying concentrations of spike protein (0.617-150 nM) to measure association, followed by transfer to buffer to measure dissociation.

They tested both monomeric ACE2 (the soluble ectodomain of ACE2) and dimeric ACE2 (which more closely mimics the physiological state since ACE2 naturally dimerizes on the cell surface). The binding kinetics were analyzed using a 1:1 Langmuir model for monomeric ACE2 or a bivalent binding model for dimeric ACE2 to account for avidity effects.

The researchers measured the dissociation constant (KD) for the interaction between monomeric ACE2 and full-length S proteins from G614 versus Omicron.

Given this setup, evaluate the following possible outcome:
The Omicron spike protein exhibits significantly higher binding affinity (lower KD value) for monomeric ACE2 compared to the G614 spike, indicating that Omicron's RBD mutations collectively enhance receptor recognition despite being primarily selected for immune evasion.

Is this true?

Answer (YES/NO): YES